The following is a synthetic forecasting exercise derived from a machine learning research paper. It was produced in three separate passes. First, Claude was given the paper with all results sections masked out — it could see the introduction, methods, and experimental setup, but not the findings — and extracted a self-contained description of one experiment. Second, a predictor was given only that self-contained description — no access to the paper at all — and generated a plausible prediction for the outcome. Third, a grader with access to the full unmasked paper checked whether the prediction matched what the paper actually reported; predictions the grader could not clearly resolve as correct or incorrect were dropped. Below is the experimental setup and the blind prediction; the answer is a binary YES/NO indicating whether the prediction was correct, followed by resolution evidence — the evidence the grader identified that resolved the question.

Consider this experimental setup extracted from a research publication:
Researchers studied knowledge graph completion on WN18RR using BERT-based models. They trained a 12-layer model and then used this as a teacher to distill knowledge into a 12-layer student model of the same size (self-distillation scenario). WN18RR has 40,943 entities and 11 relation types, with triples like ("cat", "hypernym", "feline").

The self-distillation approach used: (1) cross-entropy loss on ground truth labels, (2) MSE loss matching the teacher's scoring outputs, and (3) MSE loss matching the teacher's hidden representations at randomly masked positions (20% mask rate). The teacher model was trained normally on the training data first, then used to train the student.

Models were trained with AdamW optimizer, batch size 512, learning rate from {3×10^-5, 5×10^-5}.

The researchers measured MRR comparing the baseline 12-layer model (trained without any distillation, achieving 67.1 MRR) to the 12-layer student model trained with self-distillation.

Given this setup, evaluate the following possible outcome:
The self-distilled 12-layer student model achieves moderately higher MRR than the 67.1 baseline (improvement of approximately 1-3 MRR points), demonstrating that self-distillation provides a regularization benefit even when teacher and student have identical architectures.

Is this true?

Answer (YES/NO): NO